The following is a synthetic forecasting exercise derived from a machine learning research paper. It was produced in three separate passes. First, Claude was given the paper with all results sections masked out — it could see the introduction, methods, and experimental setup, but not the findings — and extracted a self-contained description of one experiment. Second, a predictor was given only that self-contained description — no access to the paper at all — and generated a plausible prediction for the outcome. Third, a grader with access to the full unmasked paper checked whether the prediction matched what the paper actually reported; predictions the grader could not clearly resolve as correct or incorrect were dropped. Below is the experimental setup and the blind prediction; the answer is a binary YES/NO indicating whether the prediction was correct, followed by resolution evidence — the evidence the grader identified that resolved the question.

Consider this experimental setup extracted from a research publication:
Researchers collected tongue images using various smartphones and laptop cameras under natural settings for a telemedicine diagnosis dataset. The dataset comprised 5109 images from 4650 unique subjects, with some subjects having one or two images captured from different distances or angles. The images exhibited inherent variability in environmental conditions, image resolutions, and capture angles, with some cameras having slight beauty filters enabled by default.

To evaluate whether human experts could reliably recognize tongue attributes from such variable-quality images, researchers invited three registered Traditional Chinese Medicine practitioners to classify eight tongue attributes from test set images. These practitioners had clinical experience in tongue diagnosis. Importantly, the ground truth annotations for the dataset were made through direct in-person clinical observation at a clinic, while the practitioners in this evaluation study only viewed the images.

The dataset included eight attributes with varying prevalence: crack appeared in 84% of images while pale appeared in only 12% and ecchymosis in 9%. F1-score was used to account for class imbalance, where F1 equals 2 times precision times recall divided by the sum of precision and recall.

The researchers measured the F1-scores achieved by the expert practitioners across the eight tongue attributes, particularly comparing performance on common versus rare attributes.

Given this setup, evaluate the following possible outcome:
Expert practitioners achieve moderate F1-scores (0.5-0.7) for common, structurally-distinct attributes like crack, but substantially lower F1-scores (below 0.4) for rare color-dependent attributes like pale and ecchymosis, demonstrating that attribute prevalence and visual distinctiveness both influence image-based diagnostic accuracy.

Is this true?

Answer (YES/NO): NO